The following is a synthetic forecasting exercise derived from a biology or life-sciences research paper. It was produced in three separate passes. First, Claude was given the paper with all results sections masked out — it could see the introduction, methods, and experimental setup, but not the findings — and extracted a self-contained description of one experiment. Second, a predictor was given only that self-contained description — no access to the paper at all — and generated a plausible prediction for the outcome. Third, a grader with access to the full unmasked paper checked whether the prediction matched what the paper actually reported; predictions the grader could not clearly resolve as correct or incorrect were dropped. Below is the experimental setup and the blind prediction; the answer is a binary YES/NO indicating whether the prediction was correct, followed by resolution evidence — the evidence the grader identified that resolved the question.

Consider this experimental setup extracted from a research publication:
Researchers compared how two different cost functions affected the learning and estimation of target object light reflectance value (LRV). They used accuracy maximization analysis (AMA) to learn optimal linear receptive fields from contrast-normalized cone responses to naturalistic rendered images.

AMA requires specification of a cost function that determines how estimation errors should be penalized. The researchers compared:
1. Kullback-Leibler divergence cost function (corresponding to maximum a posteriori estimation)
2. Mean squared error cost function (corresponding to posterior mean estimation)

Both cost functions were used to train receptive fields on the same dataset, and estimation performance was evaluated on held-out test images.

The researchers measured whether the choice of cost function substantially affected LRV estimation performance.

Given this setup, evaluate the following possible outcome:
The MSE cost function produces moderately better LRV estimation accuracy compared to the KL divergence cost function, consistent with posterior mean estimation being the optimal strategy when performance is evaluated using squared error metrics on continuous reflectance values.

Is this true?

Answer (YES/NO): NO